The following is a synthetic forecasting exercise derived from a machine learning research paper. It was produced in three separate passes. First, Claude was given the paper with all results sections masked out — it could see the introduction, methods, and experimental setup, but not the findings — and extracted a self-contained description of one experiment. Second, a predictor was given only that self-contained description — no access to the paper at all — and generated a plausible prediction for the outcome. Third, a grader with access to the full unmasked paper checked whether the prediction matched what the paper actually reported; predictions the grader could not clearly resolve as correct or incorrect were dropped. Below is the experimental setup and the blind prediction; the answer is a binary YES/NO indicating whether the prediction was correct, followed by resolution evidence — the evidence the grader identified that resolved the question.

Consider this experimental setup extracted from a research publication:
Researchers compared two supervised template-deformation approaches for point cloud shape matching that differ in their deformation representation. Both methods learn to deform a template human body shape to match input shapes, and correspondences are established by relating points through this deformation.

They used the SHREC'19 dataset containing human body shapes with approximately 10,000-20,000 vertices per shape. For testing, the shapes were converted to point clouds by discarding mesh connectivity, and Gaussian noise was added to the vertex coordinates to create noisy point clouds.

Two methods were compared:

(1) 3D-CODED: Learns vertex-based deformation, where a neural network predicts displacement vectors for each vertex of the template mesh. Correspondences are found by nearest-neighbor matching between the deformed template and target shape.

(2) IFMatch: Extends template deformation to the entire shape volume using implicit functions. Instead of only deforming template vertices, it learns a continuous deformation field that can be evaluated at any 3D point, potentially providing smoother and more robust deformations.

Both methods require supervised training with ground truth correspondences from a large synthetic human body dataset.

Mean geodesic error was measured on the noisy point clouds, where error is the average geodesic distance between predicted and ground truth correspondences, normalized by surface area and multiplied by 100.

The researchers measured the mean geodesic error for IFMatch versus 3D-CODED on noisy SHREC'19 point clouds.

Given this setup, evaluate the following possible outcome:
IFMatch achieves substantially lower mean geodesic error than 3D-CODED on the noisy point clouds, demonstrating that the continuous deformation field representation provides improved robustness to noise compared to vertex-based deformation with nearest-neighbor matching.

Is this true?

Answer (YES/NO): YES